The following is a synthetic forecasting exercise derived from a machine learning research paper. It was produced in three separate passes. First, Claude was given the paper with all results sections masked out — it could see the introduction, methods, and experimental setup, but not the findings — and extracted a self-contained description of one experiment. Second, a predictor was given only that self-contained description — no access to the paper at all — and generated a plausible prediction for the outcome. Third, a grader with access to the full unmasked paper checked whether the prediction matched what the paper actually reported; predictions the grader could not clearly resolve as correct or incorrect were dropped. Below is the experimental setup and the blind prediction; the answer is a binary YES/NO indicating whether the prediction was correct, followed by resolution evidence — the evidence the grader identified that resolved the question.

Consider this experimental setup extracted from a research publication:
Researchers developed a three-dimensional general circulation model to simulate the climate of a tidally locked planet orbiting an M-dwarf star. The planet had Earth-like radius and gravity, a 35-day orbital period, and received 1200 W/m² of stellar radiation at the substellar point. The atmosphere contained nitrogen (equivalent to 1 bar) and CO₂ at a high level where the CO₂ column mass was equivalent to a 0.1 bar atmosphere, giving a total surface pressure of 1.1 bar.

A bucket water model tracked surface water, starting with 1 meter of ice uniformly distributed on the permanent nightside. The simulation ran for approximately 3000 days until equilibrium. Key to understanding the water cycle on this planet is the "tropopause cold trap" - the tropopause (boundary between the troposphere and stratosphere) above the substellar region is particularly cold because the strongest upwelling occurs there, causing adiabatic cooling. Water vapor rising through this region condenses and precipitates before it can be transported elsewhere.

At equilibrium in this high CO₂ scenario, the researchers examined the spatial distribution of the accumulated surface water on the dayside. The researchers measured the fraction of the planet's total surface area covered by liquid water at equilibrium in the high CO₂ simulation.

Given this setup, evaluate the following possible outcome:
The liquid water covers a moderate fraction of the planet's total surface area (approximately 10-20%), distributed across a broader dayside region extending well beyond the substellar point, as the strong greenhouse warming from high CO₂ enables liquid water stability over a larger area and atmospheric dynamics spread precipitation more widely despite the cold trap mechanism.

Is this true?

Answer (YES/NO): NO